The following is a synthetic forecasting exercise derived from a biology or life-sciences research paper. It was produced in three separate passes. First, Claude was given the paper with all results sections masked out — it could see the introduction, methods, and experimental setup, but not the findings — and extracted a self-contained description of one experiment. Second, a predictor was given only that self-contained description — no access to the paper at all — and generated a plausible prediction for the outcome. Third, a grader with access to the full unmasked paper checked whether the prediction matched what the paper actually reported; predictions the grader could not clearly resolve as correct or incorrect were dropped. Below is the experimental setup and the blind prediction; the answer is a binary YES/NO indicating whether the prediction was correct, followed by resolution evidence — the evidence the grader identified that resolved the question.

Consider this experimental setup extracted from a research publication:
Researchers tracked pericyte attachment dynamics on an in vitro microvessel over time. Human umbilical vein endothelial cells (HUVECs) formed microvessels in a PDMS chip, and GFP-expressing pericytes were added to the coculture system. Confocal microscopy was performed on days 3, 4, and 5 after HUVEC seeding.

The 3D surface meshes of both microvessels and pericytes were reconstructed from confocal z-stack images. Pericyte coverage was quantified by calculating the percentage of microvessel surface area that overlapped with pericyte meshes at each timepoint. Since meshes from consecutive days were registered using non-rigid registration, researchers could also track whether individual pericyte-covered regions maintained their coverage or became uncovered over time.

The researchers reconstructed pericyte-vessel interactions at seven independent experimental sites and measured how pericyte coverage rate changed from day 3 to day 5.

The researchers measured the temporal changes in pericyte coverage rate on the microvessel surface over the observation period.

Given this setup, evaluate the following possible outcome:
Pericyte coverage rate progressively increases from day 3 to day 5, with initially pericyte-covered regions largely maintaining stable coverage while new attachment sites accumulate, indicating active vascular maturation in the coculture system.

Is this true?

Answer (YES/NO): NO